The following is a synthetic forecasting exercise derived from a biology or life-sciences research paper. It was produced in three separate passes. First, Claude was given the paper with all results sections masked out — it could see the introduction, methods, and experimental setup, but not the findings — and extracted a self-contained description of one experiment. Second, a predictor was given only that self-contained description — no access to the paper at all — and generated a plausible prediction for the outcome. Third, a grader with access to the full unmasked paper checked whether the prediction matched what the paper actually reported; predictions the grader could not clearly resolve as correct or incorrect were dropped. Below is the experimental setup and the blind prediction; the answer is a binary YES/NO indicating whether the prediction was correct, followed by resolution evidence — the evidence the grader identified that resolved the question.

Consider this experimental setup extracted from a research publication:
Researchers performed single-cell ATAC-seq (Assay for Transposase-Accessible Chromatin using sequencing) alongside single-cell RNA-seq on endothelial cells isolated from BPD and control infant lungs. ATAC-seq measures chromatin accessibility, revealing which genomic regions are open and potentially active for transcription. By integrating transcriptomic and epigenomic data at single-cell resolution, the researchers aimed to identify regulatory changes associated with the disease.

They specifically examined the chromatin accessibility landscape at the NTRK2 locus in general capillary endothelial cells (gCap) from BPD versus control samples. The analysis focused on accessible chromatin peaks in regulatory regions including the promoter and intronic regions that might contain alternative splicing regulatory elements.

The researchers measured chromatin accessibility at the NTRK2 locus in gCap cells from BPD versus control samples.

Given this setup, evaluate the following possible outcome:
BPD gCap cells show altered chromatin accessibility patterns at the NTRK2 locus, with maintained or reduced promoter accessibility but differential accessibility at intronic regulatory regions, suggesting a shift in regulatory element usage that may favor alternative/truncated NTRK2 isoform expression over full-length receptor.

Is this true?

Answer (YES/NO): NO